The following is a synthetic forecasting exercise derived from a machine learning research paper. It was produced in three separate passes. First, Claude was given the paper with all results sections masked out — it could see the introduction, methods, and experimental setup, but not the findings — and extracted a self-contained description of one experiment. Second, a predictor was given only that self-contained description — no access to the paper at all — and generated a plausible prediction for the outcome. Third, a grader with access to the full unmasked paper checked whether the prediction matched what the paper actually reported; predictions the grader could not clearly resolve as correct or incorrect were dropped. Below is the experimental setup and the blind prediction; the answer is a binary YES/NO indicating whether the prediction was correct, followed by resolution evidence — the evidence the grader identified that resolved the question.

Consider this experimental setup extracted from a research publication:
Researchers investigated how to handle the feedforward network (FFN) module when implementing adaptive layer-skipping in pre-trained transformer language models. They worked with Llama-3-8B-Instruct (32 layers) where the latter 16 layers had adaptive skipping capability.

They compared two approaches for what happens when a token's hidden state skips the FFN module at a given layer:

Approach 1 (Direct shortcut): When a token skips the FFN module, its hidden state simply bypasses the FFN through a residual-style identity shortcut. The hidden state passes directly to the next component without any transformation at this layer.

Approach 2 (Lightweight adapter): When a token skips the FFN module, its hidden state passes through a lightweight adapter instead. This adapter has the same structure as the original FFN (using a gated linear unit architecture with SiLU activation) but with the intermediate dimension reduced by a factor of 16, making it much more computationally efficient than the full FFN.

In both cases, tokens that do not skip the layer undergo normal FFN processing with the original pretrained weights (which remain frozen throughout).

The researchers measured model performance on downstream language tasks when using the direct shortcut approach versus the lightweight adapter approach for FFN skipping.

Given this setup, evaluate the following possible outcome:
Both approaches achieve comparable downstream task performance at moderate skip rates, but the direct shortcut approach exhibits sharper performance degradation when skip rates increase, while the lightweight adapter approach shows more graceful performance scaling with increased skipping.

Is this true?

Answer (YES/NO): NO